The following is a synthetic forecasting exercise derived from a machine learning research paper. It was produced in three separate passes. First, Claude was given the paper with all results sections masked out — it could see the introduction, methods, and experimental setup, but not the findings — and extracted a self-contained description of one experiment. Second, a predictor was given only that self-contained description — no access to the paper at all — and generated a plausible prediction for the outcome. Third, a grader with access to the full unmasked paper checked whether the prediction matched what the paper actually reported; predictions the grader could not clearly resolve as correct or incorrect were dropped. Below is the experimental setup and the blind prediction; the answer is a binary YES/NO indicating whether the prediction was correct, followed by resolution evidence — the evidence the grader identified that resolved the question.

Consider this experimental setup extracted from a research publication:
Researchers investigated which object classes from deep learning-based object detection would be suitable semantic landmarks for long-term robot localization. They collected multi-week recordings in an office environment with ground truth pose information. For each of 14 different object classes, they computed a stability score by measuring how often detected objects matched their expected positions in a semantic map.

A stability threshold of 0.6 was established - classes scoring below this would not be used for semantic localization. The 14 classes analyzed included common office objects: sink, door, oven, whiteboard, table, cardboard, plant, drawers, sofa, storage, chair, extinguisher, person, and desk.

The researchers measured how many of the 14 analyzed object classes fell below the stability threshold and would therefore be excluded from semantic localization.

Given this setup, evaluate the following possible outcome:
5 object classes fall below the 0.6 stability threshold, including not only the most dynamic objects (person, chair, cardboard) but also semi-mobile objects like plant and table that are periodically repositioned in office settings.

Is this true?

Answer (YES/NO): NO